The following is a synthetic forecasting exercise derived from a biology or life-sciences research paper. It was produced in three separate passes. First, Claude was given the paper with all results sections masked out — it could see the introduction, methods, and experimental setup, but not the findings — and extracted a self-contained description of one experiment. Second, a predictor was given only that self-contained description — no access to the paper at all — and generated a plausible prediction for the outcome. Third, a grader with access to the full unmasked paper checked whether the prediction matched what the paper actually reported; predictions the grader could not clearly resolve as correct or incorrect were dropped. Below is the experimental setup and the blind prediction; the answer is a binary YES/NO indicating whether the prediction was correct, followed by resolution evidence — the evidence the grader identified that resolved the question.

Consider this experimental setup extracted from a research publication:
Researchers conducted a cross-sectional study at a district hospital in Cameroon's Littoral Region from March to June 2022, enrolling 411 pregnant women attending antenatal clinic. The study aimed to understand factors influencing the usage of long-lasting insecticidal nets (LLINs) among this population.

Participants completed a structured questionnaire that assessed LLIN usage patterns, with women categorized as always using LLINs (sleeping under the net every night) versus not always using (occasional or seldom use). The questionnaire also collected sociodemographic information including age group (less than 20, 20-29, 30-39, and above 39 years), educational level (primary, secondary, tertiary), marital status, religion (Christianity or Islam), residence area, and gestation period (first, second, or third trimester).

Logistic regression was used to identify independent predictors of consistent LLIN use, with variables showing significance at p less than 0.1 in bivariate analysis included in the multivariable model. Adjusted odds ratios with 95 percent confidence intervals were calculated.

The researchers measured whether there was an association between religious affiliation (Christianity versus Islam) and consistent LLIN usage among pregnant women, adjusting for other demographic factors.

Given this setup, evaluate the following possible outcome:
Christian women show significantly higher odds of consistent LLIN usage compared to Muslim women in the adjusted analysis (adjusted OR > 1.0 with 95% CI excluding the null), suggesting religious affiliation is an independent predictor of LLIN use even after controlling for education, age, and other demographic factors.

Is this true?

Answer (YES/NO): YES